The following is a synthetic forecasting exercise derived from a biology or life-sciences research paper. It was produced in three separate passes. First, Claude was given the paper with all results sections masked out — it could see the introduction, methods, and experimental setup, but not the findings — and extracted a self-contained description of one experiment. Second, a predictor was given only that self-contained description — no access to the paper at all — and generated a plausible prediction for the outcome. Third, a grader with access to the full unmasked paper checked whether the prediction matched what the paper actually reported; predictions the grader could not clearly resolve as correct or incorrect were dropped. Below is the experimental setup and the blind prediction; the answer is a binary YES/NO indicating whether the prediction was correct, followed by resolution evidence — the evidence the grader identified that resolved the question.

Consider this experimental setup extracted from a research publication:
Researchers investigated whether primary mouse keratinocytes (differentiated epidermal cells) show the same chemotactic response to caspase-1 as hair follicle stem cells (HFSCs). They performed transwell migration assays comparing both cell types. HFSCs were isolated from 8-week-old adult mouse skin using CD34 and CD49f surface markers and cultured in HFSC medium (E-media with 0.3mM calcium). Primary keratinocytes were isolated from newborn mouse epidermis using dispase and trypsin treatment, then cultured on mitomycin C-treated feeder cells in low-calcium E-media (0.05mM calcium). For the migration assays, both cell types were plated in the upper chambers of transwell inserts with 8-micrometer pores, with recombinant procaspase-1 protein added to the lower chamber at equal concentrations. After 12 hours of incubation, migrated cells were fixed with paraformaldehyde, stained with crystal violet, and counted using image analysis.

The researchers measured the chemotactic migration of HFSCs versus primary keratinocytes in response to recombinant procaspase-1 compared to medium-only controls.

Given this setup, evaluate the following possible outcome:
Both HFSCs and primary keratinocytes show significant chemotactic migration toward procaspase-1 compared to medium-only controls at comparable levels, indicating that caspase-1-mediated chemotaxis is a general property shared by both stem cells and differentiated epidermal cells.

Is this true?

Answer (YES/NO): NO